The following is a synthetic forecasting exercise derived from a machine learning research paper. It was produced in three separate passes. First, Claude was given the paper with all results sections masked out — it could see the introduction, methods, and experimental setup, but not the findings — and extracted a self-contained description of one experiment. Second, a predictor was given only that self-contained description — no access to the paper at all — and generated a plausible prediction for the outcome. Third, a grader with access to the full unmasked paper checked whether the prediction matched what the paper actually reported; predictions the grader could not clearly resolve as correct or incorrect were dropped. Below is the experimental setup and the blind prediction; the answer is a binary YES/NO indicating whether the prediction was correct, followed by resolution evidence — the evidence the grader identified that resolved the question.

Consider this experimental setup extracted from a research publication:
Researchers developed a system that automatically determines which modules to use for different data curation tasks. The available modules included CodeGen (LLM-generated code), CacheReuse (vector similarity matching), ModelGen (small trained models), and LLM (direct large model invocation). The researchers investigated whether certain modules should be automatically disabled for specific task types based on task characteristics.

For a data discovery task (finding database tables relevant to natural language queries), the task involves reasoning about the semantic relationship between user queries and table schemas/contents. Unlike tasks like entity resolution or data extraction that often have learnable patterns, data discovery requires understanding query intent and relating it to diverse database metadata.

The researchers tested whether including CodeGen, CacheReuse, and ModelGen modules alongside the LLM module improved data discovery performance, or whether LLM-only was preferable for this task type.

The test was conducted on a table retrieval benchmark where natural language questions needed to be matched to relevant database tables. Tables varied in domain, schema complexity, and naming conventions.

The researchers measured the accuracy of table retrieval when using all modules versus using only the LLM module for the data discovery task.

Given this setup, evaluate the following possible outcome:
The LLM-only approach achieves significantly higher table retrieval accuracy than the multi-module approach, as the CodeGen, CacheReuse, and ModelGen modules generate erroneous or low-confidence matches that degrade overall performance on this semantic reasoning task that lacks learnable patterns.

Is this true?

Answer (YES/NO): YES